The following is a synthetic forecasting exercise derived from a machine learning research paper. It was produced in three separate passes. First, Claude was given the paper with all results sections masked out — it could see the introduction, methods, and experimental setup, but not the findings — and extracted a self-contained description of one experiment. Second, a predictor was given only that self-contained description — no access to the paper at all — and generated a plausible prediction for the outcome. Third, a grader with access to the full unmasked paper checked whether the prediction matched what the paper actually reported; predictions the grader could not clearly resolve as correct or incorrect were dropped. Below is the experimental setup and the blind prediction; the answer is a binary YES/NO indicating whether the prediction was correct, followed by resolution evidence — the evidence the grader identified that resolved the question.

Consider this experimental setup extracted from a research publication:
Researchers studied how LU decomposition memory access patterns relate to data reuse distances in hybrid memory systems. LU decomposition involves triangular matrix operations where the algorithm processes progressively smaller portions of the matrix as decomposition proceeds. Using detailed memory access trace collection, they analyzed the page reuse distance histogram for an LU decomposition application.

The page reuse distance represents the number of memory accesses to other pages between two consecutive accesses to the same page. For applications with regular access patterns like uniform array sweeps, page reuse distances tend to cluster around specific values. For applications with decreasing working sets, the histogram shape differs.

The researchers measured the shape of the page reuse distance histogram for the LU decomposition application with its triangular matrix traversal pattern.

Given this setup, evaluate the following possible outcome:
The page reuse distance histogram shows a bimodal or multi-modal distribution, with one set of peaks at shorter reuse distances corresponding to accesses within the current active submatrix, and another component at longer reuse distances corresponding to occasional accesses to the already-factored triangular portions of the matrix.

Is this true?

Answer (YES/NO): NO